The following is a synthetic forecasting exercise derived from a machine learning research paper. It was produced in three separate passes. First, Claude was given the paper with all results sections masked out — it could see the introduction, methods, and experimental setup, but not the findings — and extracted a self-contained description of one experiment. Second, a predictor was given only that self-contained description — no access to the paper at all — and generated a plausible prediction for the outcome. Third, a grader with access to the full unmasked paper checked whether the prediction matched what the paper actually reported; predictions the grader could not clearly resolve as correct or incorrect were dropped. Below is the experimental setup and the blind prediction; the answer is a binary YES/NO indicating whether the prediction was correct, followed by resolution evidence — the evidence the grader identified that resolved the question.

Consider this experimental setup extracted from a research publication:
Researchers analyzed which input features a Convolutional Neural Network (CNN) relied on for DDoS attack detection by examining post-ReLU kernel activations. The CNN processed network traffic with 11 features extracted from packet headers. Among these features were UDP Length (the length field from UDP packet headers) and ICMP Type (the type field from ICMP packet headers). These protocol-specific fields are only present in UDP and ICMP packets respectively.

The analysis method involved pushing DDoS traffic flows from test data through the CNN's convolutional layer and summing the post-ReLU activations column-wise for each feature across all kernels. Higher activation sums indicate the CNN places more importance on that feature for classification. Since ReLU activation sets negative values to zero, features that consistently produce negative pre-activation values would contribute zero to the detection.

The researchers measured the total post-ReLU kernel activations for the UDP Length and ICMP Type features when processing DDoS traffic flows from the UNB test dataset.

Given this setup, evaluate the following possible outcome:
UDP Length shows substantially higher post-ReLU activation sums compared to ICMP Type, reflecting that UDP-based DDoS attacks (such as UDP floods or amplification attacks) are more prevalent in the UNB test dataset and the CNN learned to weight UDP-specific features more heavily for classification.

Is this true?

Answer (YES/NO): NO